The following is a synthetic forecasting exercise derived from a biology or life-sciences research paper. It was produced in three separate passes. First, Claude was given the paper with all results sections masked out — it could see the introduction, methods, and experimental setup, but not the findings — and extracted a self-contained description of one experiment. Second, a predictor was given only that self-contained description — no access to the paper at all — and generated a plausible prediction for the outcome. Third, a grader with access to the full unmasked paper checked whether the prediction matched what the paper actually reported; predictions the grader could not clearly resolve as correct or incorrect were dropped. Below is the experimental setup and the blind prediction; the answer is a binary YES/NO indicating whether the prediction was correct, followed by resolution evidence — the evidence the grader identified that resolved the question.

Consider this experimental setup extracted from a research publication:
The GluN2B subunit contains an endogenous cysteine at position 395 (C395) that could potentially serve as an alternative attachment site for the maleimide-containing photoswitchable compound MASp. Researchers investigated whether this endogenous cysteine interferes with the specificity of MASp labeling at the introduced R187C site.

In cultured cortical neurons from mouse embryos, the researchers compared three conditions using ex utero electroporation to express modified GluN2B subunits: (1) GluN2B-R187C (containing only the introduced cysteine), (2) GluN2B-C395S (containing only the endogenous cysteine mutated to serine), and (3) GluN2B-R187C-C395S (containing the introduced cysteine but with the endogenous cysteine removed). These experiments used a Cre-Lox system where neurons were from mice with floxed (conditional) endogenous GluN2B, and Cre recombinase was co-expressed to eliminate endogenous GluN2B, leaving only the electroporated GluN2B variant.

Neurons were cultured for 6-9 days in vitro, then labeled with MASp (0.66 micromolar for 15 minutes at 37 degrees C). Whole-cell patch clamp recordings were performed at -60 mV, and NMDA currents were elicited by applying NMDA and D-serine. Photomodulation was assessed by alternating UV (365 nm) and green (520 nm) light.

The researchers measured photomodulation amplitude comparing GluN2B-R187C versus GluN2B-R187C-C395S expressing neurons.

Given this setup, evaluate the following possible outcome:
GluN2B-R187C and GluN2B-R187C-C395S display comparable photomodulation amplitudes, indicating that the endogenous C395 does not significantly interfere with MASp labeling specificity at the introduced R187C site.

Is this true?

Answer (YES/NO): YES